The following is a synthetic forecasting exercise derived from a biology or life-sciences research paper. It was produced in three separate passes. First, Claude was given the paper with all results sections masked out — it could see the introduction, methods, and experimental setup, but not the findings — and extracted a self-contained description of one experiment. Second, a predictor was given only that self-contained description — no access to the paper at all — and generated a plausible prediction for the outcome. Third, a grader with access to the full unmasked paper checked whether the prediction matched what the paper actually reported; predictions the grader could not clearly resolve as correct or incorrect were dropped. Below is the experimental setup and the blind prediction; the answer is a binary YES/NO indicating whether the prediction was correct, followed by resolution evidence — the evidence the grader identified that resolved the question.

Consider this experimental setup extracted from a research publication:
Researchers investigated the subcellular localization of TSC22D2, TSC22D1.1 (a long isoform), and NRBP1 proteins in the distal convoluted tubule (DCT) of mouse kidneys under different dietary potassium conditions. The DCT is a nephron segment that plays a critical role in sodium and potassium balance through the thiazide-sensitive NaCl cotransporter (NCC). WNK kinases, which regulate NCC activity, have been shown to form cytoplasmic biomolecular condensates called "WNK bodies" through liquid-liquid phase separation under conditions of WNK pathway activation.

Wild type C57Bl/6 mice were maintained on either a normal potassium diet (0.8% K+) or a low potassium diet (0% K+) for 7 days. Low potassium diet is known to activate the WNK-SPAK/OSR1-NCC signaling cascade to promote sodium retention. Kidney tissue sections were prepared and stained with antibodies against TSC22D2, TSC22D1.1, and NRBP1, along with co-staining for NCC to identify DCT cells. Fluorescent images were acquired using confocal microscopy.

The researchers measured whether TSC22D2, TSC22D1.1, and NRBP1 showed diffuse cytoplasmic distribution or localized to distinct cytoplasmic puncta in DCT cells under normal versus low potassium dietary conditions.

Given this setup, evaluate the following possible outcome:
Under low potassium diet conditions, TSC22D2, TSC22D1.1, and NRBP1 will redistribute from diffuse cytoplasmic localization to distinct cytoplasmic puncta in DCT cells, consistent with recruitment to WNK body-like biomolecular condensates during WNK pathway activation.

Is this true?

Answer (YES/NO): NO